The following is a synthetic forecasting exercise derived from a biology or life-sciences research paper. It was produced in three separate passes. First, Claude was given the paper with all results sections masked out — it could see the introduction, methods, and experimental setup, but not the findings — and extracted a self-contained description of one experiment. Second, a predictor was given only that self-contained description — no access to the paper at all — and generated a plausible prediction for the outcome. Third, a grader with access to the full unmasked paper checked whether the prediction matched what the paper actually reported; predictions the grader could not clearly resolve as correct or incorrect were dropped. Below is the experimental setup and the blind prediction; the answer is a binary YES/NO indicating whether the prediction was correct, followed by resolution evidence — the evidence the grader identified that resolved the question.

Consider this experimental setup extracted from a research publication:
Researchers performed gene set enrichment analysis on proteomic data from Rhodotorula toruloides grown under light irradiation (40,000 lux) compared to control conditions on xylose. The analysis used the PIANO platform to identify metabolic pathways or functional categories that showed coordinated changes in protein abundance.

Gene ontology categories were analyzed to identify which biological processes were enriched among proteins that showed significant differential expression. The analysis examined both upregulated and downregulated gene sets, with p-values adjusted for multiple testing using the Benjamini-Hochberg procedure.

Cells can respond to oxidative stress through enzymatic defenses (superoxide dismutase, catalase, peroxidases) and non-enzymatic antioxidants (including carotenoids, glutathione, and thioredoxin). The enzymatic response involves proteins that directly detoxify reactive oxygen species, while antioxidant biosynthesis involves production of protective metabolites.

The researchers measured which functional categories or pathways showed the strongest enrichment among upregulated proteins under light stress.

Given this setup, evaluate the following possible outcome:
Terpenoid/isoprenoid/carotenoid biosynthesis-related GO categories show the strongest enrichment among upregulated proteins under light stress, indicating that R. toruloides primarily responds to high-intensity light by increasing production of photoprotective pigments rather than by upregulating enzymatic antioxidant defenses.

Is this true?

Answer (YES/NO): NO